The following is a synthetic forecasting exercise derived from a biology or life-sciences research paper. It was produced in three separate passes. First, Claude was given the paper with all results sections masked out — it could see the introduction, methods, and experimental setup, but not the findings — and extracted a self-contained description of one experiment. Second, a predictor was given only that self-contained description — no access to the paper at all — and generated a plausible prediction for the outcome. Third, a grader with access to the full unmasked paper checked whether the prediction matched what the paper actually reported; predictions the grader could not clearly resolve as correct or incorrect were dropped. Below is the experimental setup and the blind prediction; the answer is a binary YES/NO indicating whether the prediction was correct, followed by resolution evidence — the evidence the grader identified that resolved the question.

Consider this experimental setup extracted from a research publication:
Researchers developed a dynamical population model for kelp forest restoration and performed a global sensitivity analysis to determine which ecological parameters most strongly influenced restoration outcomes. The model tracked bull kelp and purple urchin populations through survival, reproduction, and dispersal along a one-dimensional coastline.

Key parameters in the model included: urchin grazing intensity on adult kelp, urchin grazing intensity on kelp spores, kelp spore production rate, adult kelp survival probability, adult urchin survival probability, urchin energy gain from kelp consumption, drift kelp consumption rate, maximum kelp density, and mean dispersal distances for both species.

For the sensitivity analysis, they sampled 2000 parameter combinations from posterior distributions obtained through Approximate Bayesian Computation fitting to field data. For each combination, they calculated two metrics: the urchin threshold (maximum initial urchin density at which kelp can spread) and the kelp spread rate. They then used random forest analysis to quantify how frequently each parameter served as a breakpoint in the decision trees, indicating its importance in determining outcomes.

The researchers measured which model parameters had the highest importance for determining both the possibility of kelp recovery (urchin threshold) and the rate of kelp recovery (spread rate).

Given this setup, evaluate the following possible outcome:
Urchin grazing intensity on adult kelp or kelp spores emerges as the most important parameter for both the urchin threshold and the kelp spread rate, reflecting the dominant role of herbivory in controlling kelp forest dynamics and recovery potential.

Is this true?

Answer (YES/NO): NO